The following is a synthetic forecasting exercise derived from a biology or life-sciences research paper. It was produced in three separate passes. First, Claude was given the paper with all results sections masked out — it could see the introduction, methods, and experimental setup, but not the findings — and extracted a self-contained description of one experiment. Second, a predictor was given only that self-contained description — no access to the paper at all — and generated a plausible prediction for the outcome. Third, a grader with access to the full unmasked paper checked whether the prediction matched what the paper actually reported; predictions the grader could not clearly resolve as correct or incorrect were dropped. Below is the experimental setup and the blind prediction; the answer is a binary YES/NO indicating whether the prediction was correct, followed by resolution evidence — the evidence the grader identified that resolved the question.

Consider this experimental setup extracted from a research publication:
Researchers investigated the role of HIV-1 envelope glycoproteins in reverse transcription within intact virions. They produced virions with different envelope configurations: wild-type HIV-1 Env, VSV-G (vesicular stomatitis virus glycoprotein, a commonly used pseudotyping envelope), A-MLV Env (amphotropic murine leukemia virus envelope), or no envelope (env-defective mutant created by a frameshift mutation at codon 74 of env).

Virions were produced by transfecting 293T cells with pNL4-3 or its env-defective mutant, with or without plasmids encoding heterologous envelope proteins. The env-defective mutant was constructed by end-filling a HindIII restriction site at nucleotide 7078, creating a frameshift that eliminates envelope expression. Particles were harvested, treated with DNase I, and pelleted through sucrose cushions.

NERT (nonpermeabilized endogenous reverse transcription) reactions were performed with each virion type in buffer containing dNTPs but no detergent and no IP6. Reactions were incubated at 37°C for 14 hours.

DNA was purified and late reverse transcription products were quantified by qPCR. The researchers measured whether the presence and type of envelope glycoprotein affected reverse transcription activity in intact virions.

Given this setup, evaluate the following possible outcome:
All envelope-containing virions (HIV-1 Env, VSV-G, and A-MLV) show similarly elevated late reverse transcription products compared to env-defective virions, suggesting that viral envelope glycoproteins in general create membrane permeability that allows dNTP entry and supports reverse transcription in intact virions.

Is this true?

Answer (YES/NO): NO